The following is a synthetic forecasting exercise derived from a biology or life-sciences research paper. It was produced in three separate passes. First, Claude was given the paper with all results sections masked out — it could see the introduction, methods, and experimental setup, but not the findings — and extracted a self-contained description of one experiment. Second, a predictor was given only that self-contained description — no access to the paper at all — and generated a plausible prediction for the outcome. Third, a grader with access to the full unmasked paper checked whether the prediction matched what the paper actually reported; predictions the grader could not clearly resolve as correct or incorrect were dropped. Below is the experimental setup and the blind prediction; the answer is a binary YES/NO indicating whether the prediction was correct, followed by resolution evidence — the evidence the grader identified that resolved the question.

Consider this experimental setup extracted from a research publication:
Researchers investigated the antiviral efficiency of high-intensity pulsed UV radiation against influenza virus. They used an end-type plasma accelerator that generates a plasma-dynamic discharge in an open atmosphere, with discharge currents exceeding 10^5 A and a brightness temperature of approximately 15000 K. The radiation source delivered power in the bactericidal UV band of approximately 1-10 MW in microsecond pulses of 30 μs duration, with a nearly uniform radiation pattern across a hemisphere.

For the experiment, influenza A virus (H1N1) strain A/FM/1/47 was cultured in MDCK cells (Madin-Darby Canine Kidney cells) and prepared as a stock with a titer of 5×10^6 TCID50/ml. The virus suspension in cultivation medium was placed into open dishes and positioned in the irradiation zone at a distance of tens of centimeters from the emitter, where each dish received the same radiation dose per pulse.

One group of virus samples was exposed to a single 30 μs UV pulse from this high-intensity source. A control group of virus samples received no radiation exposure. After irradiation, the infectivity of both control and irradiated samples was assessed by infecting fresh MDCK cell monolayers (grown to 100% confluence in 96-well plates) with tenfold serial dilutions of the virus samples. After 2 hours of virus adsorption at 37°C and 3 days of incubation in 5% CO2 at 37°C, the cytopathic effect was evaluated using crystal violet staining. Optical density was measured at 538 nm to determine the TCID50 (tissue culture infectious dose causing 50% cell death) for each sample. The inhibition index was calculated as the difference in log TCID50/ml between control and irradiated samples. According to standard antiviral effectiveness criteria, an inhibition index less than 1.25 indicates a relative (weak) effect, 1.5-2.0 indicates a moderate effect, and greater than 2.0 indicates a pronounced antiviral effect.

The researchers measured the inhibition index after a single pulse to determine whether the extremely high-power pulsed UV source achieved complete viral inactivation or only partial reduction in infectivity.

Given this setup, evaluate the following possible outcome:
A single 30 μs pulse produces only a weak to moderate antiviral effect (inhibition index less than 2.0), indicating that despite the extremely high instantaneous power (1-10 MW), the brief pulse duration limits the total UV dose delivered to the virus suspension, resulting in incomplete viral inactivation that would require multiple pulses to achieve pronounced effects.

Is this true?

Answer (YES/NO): YES